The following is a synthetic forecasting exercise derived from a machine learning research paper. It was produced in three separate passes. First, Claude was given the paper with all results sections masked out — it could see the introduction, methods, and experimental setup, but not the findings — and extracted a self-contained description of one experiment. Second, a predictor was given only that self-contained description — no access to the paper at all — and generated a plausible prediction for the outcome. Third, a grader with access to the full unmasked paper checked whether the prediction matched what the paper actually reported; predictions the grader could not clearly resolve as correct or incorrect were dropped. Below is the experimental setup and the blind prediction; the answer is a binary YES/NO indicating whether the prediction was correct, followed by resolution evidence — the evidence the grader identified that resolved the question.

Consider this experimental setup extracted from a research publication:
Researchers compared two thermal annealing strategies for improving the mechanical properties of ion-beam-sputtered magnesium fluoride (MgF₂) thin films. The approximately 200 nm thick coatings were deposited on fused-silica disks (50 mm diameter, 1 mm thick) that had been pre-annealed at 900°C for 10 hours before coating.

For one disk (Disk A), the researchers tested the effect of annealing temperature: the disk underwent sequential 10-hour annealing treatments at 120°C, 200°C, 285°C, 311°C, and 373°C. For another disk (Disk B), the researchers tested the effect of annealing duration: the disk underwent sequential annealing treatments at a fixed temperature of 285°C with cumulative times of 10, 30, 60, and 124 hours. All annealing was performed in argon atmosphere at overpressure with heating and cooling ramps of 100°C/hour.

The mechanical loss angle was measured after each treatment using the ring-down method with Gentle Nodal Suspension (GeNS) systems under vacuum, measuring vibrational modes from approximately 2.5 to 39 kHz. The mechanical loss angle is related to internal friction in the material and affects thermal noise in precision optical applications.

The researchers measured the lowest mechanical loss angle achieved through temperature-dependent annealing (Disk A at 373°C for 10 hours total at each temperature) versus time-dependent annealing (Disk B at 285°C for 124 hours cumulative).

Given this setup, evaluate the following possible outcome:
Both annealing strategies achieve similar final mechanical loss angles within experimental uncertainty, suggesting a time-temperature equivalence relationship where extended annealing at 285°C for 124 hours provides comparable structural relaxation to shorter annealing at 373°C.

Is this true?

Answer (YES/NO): NO